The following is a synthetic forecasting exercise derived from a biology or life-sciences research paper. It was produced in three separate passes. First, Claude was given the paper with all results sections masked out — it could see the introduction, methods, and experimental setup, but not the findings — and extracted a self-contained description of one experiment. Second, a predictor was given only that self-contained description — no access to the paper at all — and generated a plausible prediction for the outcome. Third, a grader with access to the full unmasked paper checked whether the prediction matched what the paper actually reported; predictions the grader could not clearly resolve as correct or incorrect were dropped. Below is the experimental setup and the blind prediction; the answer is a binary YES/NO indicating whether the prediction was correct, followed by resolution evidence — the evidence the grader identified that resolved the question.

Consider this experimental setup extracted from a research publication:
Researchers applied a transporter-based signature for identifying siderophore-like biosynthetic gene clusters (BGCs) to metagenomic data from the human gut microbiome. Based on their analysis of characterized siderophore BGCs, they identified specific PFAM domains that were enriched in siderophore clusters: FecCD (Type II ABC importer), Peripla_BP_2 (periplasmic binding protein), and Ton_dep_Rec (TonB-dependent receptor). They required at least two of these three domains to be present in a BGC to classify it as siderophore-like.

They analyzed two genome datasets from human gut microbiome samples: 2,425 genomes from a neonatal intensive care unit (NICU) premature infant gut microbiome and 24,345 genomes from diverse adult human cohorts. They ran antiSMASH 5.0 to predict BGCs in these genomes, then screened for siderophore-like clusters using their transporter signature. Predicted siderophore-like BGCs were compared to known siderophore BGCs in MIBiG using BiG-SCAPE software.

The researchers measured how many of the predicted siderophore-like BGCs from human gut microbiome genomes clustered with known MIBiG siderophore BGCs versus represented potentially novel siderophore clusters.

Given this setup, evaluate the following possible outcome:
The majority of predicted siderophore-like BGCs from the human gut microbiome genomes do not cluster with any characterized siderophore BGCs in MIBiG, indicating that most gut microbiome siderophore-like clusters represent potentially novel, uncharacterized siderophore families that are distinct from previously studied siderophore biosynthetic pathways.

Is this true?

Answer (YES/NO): YES